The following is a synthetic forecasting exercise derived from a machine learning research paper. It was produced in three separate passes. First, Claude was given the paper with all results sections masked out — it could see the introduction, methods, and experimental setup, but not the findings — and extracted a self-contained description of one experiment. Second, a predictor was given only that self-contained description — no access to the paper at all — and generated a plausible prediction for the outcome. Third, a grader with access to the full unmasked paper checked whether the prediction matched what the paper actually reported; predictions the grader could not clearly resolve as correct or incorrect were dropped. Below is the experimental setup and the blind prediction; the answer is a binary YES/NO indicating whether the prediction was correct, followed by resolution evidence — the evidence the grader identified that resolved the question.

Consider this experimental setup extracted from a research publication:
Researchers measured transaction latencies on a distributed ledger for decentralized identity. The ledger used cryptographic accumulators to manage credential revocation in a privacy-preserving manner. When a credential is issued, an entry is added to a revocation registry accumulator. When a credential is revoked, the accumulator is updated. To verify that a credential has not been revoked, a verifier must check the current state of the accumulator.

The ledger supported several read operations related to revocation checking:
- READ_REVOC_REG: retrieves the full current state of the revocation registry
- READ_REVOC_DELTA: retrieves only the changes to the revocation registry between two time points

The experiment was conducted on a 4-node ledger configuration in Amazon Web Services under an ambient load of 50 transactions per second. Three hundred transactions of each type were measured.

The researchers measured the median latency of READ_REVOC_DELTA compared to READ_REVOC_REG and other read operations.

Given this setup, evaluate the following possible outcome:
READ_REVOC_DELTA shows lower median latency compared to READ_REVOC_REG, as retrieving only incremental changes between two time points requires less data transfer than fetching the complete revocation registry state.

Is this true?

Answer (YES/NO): YES